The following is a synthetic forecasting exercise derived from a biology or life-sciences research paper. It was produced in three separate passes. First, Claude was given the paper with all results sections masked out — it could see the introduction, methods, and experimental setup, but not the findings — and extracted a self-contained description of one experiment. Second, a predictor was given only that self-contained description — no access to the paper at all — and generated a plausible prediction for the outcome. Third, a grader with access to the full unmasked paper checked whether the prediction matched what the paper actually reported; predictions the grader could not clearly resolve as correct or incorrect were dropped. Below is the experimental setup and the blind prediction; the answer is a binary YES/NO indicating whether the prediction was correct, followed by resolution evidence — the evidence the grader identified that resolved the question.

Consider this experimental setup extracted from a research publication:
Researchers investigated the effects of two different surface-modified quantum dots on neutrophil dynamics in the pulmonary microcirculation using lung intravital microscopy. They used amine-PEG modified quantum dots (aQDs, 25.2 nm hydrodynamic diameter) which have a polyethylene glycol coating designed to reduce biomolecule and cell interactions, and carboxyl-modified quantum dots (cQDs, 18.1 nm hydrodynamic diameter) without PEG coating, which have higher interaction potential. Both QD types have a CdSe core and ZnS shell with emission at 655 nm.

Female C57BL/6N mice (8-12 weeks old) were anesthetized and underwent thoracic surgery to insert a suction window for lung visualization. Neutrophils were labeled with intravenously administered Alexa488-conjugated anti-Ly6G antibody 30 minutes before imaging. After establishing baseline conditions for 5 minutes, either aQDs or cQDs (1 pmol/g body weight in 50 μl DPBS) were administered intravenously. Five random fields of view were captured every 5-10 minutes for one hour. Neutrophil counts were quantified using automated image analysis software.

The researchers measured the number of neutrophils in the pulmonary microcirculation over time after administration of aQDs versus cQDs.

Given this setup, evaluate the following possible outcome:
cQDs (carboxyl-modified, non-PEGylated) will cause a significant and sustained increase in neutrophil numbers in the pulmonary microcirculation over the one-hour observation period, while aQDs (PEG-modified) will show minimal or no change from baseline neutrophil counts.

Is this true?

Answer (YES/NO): NO